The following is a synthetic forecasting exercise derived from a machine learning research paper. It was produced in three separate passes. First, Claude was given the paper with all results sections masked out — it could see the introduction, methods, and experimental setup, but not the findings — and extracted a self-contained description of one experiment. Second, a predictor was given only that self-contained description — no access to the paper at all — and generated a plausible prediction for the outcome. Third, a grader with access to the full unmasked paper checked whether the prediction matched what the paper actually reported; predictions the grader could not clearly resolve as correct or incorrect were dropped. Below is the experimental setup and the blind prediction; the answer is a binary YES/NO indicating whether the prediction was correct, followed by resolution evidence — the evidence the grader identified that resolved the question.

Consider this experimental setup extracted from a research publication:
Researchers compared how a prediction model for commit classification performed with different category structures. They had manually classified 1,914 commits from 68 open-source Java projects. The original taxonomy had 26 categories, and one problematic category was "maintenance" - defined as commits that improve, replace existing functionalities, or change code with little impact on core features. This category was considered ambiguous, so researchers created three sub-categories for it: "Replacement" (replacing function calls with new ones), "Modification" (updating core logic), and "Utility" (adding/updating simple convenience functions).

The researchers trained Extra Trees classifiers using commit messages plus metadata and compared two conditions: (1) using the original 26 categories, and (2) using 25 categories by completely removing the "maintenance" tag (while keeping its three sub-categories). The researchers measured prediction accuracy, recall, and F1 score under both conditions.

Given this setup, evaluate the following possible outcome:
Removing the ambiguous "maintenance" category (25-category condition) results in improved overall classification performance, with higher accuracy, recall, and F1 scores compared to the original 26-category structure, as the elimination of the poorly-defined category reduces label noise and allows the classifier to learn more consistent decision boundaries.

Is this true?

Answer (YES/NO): YES